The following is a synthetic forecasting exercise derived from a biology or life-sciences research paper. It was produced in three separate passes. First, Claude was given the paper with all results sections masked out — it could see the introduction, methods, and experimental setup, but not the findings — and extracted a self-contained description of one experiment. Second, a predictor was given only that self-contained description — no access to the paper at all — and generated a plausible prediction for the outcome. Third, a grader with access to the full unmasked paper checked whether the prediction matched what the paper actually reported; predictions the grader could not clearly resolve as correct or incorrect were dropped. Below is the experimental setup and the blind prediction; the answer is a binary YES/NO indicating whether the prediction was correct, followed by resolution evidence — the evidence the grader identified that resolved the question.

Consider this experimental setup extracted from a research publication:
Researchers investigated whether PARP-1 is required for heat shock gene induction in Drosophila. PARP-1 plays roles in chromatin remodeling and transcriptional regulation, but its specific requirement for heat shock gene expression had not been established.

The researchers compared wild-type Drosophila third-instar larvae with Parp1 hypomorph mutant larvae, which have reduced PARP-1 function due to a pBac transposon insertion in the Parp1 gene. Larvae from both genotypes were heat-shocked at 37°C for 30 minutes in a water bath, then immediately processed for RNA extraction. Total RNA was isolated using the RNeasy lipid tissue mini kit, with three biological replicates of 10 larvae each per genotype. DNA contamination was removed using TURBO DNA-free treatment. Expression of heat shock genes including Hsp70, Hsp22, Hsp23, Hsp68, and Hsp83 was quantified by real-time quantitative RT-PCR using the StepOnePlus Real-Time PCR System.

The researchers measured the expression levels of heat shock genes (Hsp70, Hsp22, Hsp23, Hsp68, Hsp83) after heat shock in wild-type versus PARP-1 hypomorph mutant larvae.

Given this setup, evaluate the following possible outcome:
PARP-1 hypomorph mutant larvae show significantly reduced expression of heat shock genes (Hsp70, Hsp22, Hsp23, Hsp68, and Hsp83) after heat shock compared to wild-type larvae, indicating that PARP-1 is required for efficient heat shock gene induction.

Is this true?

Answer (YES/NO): YES